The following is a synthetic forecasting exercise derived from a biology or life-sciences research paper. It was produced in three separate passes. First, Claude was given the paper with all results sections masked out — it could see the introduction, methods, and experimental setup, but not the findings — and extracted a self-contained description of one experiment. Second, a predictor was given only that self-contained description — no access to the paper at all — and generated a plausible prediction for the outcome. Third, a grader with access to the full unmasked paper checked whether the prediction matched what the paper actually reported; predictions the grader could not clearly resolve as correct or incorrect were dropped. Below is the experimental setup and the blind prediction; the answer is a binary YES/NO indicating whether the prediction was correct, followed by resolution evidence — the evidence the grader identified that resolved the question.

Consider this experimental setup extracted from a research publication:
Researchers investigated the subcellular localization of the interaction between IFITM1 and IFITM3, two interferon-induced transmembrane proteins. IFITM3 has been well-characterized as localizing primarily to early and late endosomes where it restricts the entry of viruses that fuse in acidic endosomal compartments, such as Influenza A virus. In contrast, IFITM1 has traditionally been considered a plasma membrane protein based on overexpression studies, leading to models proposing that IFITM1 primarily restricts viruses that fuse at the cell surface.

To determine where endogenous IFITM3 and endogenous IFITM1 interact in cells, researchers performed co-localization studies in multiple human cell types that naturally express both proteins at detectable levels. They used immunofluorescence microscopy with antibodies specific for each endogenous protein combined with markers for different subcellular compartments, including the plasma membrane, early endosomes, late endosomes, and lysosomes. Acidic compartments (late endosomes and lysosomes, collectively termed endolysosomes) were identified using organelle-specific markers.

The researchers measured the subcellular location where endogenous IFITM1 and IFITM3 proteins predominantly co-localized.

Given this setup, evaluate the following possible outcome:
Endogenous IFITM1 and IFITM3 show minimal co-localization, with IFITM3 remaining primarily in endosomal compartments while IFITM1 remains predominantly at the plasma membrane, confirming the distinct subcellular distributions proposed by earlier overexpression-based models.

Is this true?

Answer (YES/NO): NO